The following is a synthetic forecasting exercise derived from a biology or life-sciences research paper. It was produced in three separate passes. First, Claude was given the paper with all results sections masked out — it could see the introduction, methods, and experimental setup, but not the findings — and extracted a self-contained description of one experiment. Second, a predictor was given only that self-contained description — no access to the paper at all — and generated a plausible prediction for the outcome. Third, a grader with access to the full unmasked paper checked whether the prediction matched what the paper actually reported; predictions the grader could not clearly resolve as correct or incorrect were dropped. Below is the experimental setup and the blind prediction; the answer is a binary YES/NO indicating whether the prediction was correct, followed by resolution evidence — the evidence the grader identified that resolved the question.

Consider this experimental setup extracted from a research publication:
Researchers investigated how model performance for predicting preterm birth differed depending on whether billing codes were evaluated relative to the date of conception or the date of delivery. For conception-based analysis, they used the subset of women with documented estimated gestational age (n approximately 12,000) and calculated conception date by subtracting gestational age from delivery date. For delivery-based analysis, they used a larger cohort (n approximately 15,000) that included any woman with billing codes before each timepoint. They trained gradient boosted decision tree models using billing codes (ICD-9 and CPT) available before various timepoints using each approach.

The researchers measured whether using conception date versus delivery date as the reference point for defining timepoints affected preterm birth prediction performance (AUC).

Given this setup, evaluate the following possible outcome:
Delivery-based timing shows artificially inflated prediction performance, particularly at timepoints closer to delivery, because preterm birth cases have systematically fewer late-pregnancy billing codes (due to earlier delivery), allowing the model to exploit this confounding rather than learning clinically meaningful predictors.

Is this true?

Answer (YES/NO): NO